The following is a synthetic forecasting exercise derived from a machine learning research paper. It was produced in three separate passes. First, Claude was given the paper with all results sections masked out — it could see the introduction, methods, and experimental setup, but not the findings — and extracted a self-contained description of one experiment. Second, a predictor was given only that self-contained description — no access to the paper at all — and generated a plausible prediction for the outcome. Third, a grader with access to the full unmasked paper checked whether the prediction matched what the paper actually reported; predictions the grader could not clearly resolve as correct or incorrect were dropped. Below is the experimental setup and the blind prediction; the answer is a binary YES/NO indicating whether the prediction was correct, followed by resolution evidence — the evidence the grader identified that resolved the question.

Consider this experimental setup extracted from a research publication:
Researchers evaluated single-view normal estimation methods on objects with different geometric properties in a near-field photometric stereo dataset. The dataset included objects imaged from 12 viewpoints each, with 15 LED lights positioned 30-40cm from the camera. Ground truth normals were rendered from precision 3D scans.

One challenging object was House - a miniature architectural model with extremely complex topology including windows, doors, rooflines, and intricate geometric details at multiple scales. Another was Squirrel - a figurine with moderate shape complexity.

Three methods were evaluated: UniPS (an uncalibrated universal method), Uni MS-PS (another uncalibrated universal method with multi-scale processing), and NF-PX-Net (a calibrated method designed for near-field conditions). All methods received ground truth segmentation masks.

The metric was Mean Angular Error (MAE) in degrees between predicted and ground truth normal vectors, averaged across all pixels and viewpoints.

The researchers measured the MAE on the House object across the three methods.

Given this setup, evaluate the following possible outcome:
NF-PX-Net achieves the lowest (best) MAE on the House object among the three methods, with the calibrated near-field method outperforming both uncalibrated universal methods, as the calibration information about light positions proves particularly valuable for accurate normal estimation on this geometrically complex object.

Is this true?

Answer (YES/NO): NO